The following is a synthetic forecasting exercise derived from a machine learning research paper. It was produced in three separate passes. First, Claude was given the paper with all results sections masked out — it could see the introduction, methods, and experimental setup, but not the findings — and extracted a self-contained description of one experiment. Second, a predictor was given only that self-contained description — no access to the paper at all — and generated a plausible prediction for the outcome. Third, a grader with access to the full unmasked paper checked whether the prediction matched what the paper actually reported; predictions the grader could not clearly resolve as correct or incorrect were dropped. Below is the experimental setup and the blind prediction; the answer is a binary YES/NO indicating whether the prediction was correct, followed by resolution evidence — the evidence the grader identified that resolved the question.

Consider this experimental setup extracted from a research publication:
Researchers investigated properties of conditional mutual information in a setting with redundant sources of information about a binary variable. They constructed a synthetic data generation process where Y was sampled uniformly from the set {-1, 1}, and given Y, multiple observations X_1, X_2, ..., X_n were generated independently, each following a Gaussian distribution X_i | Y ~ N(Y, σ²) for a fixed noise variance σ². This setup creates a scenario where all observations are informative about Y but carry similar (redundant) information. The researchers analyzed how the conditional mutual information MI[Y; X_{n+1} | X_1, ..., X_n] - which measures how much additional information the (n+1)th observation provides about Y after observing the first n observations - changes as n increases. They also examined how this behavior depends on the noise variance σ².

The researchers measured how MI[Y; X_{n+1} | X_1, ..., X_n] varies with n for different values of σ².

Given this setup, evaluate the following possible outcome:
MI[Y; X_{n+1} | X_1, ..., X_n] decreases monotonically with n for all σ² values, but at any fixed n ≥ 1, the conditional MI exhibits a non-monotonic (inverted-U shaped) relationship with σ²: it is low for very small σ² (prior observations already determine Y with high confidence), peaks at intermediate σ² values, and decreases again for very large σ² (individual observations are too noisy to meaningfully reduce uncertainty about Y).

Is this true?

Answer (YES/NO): NO